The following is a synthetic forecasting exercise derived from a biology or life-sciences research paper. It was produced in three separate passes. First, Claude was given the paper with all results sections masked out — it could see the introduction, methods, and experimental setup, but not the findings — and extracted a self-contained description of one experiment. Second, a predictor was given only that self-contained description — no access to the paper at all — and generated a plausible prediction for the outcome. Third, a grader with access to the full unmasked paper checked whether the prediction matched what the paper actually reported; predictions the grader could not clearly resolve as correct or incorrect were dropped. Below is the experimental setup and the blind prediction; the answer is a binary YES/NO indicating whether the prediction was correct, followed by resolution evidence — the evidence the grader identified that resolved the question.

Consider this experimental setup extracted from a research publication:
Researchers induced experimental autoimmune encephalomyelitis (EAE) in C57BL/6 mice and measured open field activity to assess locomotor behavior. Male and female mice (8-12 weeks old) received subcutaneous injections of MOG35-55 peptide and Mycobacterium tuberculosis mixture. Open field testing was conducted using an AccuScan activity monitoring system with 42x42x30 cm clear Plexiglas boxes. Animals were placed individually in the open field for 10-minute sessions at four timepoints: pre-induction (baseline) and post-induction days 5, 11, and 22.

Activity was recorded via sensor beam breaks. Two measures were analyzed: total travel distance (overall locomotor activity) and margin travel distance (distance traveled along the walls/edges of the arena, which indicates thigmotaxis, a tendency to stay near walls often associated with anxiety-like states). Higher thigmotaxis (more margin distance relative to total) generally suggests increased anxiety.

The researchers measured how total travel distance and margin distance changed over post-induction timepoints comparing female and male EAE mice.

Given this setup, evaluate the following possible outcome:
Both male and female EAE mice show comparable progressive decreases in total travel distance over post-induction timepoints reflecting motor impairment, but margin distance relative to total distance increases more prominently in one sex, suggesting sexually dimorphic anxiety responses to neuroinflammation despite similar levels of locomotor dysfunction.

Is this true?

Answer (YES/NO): NO